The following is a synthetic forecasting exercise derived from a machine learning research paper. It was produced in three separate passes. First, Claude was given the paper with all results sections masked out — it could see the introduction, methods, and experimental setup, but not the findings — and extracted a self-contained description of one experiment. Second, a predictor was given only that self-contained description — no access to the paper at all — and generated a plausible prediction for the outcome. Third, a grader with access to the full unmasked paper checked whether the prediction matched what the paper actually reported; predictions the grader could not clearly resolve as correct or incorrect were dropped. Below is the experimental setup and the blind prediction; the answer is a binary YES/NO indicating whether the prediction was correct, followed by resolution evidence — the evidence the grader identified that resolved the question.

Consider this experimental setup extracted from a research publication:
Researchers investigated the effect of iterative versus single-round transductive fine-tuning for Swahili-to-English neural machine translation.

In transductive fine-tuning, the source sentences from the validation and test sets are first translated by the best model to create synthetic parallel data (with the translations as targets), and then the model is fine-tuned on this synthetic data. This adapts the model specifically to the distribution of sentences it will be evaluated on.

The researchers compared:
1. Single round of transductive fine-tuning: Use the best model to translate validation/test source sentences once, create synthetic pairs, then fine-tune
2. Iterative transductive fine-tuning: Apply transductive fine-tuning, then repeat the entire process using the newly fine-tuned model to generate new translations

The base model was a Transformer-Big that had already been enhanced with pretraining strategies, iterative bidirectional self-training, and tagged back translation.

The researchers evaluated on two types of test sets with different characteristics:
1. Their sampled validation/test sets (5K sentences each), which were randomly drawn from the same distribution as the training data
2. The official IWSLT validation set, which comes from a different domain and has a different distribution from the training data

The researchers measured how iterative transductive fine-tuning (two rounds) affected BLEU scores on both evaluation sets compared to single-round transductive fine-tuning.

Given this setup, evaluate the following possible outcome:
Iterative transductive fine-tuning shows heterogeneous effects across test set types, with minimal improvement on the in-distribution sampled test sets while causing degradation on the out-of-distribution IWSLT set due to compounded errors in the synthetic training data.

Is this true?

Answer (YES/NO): NO